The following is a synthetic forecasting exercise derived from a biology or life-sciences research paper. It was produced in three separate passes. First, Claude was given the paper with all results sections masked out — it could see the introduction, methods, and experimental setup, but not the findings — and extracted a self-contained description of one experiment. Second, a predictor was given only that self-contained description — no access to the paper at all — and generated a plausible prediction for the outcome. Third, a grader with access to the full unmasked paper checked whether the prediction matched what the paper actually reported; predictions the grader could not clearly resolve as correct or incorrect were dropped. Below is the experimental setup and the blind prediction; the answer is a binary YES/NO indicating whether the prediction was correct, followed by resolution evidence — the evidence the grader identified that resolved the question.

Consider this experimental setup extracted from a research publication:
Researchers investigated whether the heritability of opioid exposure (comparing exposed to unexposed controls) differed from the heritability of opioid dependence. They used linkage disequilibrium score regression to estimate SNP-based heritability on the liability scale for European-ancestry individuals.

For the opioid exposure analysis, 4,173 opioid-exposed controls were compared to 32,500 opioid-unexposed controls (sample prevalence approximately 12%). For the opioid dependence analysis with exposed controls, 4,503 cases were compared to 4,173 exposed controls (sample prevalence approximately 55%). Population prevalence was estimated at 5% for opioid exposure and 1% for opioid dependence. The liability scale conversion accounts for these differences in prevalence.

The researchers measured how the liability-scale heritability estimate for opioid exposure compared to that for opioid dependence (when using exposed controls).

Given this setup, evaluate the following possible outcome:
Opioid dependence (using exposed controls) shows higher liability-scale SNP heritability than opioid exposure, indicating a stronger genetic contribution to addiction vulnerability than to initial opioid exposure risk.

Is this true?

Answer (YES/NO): NO